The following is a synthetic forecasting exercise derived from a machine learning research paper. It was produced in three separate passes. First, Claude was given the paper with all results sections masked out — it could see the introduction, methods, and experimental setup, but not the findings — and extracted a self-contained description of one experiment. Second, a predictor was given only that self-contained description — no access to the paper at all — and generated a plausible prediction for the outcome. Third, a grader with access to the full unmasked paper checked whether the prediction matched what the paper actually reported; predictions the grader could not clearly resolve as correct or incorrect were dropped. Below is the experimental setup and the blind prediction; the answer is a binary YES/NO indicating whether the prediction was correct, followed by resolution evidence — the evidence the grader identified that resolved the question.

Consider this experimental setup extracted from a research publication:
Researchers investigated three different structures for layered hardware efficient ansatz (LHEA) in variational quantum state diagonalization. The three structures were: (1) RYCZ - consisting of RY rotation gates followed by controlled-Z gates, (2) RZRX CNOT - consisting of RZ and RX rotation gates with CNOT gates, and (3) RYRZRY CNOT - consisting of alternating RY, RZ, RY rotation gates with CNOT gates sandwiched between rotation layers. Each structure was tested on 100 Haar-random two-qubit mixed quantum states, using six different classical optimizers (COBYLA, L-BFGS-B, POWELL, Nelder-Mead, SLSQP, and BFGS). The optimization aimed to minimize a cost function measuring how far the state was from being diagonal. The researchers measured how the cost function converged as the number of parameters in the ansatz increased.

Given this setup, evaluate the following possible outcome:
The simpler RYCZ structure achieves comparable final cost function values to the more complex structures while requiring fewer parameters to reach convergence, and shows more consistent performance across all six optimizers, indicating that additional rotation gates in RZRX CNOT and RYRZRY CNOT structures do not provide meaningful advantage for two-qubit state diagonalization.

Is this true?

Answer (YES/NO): NO